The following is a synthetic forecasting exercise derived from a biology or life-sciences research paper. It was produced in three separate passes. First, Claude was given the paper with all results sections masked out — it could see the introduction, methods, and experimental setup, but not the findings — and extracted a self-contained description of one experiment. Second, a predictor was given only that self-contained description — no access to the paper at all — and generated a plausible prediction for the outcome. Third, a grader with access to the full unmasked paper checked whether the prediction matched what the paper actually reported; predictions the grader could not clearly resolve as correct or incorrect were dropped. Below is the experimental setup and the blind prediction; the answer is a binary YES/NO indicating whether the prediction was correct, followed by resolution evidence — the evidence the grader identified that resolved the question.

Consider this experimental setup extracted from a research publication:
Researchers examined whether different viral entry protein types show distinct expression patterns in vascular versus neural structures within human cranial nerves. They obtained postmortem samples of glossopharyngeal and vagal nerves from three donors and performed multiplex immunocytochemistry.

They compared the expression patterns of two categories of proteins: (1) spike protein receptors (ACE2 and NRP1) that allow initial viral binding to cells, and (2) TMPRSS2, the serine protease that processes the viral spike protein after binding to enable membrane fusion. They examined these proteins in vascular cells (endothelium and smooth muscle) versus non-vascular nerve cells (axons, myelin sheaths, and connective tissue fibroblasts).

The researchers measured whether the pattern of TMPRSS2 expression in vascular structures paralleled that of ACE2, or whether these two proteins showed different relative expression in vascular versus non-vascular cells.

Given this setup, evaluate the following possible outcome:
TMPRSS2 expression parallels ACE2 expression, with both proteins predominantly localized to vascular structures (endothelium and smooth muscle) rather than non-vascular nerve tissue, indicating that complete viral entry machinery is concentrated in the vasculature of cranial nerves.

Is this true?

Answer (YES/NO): NO